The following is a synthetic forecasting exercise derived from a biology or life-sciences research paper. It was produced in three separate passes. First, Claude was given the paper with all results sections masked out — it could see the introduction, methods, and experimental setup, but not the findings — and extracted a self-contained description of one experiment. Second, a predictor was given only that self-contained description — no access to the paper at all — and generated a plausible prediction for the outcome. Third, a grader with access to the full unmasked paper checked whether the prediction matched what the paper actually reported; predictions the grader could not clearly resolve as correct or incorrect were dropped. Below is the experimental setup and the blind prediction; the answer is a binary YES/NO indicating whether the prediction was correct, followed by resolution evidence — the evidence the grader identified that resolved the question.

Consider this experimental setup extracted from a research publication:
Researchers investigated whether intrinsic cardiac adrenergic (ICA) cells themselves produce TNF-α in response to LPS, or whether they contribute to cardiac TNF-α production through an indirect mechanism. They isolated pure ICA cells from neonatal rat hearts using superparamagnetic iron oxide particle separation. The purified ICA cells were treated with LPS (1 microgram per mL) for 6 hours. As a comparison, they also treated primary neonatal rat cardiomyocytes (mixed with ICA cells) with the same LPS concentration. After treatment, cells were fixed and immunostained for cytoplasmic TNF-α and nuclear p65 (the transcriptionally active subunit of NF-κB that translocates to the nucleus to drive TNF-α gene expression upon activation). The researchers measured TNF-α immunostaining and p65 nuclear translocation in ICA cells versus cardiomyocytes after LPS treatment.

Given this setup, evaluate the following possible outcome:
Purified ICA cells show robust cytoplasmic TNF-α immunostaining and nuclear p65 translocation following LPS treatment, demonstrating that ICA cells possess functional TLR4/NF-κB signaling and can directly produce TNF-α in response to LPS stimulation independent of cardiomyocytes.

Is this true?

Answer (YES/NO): NO